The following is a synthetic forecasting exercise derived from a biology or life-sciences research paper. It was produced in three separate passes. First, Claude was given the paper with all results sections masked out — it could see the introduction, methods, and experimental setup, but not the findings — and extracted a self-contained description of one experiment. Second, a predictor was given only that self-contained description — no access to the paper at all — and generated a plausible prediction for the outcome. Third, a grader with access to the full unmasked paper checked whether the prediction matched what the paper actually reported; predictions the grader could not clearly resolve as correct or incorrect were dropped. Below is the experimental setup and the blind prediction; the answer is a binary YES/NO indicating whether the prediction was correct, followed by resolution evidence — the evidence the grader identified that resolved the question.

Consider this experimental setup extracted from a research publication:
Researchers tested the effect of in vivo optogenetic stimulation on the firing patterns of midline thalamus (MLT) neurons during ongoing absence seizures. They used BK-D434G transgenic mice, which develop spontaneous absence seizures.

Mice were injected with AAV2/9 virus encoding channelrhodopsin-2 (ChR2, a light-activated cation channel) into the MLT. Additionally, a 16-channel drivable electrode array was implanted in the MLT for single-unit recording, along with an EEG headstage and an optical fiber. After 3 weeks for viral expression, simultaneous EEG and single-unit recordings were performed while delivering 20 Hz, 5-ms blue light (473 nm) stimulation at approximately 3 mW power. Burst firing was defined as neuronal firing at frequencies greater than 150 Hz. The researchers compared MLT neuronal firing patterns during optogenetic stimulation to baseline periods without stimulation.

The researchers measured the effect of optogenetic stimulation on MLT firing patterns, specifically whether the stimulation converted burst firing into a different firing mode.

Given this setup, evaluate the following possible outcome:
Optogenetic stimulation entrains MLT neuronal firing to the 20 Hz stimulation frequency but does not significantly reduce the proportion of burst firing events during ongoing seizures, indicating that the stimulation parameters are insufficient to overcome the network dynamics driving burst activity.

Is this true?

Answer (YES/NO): NO